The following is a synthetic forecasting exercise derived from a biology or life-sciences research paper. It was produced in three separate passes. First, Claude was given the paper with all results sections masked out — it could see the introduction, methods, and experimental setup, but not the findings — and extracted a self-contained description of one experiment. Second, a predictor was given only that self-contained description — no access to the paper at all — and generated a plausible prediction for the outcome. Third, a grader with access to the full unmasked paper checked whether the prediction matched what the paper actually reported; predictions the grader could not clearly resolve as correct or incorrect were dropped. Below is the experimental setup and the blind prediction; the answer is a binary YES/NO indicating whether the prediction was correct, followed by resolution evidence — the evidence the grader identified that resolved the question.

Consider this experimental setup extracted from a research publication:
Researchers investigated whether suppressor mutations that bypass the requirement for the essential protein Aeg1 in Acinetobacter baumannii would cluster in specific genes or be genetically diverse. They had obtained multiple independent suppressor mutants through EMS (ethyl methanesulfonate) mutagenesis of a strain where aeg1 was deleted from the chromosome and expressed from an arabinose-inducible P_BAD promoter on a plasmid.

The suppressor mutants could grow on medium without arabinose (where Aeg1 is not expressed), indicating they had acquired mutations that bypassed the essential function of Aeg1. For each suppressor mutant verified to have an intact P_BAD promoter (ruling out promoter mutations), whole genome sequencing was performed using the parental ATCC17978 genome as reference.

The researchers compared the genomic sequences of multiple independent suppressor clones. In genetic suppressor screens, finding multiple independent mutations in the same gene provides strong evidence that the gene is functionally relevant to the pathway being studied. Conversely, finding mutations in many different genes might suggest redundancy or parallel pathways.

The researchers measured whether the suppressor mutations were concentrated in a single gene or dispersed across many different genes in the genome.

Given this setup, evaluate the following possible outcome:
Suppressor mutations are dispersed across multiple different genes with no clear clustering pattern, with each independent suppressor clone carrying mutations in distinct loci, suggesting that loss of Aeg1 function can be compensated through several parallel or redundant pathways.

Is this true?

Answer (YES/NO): NO